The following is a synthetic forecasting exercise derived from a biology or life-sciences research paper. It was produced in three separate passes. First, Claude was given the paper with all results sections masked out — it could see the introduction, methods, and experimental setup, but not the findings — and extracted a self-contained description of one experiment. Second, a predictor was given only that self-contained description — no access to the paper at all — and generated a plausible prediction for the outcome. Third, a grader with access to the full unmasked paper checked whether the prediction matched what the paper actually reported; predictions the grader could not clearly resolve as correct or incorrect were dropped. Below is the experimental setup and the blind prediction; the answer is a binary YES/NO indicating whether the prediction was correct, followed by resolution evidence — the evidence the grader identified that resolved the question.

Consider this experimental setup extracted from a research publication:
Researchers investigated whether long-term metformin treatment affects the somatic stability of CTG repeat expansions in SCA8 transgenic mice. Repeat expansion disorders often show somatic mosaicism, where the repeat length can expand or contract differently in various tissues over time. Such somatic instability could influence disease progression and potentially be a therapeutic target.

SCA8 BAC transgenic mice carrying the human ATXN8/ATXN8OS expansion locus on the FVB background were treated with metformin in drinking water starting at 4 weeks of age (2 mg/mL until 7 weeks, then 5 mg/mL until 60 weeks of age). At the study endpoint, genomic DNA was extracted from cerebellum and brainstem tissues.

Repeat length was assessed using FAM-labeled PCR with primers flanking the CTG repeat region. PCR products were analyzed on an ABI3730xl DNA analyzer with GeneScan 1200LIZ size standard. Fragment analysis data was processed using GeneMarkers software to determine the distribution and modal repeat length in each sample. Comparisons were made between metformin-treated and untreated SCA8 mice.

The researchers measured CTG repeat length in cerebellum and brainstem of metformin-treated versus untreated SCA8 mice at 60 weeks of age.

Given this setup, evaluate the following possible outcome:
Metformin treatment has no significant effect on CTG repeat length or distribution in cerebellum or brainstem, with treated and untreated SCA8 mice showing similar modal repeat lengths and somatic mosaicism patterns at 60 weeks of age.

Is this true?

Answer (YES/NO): YES